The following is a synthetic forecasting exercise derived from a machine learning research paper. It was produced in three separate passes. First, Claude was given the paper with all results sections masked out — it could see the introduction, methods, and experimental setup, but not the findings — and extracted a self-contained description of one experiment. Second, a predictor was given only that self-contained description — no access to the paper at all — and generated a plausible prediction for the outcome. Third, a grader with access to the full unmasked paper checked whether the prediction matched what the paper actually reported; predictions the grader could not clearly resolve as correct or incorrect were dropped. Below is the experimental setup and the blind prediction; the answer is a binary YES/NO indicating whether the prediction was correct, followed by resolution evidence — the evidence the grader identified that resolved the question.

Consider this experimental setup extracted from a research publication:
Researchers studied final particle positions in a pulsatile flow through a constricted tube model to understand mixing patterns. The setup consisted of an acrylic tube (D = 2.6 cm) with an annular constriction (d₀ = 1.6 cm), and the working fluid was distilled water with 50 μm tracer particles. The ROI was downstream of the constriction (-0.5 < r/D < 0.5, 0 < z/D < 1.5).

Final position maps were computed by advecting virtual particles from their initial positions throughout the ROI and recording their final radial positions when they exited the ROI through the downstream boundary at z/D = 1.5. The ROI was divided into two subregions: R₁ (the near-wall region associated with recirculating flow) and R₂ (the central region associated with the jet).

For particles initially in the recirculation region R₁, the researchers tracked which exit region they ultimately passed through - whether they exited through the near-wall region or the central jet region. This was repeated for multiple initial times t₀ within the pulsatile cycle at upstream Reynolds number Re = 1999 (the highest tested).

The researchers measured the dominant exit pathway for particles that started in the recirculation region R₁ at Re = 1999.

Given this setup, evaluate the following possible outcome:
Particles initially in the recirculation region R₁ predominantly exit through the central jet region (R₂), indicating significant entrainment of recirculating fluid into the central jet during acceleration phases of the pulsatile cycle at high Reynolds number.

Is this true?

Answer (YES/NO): NO